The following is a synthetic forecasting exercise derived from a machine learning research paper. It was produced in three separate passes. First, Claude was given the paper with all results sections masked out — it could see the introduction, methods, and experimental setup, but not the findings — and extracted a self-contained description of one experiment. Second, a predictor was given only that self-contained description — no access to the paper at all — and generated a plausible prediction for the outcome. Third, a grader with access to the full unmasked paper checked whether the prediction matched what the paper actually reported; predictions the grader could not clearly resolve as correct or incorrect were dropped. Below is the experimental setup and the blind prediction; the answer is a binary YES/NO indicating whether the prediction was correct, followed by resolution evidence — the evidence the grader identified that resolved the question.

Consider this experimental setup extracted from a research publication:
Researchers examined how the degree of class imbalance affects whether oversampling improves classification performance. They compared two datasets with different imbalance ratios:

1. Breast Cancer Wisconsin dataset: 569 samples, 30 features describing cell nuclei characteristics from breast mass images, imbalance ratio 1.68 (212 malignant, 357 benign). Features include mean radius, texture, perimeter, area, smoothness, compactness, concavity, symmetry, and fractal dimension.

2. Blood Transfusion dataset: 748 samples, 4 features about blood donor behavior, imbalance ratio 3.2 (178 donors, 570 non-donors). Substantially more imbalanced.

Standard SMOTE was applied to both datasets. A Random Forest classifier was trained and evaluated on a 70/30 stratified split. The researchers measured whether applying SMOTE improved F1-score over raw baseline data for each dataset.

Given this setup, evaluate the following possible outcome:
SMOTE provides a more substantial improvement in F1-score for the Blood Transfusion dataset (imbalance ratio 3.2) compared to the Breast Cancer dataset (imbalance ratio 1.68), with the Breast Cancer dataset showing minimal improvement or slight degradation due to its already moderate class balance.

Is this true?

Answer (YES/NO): NO